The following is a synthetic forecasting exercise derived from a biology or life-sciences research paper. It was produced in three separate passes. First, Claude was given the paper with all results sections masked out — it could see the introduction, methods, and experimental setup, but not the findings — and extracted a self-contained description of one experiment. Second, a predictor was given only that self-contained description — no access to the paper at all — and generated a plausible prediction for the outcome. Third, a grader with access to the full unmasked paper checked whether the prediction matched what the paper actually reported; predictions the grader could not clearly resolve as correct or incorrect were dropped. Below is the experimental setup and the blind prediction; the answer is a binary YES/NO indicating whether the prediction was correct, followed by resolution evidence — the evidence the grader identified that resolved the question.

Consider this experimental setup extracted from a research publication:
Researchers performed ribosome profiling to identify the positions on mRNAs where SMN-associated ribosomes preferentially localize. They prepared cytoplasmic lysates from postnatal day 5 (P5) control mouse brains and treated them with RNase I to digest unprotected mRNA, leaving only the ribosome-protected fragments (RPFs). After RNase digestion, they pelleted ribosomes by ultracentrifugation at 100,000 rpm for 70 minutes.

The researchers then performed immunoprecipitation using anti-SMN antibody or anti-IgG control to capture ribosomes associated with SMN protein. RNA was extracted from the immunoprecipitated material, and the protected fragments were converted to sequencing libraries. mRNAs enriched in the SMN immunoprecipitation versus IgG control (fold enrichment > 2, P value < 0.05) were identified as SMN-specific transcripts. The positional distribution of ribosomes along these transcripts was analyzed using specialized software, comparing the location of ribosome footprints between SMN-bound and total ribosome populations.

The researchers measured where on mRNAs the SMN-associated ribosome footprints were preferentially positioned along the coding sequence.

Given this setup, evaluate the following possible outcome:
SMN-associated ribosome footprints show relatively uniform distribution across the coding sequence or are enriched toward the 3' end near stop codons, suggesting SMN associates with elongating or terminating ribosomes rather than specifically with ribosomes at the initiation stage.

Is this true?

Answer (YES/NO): NO